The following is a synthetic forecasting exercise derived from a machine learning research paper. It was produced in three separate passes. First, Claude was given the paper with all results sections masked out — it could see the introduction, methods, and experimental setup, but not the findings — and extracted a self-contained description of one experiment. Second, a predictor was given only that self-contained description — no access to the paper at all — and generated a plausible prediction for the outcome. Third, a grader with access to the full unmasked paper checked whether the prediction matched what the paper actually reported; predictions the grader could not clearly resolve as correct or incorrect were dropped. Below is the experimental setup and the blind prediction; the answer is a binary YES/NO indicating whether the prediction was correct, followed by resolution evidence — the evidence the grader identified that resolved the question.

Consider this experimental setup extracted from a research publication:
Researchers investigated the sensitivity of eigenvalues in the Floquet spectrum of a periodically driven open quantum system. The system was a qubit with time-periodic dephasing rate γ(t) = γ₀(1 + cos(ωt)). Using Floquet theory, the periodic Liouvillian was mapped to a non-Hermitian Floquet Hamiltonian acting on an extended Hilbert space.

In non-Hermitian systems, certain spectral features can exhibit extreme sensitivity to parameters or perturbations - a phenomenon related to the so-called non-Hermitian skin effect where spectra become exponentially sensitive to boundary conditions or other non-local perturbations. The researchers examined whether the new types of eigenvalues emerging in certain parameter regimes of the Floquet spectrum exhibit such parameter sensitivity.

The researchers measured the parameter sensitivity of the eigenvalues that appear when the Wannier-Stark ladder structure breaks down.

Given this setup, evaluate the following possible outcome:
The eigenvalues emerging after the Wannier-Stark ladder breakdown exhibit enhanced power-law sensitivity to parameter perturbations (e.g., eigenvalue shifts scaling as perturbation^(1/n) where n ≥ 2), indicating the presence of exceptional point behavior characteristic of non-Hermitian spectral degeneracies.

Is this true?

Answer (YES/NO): NO